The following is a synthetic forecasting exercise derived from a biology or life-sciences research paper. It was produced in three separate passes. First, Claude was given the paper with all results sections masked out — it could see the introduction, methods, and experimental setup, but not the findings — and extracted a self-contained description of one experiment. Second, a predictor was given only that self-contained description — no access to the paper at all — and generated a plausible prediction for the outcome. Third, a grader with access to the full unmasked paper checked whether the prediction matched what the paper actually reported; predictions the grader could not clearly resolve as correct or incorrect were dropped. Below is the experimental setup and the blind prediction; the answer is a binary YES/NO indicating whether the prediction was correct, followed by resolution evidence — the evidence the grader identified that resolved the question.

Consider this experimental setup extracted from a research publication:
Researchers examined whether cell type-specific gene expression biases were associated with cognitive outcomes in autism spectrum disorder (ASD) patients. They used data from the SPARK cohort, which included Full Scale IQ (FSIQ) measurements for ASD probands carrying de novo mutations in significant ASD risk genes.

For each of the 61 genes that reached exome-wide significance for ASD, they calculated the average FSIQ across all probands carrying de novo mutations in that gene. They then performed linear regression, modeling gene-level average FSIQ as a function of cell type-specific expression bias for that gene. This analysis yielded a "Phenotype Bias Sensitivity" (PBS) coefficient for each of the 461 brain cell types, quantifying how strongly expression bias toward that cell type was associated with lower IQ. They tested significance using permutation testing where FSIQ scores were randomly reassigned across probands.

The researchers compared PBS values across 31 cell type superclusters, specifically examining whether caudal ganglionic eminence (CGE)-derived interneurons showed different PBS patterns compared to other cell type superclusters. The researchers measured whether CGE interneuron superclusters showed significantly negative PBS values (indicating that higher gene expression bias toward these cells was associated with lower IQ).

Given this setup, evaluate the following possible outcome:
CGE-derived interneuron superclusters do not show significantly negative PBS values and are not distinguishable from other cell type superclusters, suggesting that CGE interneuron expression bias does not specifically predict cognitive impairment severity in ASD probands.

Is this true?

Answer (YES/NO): NO